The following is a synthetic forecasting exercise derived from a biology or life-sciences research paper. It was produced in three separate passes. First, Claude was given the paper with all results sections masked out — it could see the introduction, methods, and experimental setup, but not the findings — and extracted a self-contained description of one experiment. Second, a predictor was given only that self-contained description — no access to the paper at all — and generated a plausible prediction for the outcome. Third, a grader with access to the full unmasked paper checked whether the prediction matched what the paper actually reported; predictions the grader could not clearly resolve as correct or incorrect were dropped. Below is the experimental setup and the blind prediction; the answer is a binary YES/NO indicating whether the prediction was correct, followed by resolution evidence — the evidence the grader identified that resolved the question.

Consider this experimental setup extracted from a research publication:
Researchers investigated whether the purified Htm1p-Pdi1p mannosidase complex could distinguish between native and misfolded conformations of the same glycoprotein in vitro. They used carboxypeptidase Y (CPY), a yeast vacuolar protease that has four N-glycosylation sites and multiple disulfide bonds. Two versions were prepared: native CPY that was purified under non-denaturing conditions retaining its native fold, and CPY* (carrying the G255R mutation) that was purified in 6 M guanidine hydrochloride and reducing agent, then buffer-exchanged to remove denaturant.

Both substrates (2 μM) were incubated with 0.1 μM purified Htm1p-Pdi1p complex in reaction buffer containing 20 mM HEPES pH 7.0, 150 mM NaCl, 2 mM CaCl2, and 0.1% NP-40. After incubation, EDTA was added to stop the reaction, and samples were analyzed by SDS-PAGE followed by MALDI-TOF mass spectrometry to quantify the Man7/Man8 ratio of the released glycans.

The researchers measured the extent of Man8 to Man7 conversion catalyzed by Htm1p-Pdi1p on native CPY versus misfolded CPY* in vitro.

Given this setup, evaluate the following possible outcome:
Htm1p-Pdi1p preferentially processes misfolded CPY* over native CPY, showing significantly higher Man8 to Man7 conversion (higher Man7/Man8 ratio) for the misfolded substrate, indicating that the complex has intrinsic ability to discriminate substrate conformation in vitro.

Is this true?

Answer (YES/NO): YES